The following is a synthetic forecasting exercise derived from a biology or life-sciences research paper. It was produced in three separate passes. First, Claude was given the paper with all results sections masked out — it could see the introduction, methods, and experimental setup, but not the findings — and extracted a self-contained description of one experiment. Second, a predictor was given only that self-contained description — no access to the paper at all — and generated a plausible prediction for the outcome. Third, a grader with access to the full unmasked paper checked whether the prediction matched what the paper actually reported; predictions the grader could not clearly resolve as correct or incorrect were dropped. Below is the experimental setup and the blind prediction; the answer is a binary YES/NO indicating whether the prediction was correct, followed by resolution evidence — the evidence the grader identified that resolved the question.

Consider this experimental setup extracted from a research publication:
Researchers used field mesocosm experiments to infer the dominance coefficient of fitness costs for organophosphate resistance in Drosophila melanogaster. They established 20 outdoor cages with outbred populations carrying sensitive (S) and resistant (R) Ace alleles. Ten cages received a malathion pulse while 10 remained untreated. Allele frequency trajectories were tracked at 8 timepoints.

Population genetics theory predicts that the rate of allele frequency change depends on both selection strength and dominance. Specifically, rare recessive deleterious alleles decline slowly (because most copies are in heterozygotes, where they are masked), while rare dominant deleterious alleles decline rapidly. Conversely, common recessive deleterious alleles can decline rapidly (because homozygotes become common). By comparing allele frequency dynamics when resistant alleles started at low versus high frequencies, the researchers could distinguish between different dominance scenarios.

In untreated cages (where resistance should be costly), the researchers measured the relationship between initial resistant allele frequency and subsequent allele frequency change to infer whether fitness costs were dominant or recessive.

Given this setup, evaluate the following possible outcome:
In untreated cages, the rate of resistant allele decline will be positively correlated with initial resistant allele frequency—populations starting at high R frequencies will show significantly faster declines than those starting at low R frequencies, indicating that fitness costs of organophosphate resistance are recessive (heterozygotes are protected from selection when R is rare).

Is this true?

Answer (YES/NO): NO